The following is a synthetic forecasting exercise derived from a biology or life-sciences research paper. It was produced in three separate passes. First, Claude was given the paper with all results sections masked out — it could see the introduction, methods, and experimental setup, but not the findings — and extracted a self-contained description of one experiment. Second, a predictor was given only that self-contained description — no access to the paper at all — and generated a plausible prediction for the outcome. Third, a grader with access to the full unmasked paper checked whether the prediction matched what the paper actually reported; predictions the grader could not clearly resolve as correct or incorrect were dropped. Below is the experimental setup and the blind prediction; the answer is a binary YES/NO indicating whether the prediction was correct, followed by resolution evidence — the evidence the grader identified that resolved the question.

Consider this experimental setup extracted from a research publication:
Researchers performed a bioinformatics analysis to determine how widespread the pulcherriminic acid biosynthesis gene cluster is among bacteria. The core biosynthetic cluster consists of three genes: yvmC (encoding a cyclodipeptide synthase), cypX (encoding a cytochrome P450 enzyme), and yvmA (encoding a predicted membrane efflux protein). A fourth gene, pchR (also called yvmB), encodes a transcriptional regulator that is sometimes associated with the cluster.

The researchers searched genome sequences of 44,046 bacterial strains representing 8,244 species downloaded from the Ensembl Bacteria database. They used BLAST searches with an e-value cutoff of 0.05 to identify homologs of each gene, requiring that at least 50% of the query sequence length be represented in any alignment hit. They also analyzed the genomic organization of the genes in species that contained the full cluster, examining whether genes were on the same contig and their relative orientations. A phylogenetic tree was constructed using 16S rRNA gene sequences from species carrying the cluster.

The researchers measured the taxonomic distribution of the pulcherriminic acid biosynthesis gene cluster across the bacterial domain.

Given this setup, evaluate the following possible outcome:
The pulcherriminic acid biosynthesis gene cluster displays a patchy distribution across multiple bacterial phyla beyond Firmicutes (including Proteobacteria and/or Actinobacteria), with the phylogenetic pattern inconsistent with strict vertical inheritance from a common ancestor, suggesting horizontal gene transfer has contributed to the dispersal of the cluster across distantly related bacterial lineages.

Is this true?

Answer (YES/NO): NO